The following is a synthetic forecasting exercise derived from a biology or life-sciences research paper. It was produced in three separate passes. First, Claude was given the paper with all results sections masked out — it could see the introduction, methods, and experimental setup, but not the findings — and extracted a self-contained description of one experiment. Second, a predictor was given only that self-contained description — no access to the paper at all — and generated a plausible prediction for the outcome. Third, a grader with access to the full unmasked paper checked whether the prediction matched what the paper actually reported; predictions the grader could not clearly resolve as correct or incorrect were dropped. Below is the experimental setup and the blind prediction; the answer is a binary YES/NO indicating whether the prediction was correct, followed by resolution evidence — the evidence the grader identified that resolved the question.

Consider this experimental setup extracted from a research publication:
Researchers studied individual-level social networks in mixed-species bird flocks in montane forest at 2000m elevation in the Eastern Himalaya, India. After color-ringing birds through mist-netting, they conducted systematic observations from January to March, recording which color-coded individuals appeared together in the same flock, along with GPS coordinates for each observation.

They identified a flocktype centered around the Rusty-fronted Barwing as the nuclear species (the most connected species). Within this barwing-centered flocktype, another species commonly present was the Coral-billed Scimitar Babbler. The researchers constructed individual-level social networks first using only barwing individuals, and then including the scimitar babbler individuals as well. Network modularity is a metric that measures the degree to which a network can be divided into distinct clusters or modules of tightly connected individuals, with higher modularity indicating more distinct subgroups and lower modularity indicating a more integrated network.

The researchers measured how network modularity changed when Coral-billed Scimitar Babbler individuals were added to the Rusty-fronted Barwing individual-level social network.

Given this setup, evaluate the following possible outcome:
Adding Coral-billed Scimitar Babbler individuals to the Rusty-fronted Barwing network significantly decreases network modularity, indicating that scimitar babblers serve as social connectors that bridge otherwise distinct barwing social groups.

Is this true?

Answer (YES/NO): YES